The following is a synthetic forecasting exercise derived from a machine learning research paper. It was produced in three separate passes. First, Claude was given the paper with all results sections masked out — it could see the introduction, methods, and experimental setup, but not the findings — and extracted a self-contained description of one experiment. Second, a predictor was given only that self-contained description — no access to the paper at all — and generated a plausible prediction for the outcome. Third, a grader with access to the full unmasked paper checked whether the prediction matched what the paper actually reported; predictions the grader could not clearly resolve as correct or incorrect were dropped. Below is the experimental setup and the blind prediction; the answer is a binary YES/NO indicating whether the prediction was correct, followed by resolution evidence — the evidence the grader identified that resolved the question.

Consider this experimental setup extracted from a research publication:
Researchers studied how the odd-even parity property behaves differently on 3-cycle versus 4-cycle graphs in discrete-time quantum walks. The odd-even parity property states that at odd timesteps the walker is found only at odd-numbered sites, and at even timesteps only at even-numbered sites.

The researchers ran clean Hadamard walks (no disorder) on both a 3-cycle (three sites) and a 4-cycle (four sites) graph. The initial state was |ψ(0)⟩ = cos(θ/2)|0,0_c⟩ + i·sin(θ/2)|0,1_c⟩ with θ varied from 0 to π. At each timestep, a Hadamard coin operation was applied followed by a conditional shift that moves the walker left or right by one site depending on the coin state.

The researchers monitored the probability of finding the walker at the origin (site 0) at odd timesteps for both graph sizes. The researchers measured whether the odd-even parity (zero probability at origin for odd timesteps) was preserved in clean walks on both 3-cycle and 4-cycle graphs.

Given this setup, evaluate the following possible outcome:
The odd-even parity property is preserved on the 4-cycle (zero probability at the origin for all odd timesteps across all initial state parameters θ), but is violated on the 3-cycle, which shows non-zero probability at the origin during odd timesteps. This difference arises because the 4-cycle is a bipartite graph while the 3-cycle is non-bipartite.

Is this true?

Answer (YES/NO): YES